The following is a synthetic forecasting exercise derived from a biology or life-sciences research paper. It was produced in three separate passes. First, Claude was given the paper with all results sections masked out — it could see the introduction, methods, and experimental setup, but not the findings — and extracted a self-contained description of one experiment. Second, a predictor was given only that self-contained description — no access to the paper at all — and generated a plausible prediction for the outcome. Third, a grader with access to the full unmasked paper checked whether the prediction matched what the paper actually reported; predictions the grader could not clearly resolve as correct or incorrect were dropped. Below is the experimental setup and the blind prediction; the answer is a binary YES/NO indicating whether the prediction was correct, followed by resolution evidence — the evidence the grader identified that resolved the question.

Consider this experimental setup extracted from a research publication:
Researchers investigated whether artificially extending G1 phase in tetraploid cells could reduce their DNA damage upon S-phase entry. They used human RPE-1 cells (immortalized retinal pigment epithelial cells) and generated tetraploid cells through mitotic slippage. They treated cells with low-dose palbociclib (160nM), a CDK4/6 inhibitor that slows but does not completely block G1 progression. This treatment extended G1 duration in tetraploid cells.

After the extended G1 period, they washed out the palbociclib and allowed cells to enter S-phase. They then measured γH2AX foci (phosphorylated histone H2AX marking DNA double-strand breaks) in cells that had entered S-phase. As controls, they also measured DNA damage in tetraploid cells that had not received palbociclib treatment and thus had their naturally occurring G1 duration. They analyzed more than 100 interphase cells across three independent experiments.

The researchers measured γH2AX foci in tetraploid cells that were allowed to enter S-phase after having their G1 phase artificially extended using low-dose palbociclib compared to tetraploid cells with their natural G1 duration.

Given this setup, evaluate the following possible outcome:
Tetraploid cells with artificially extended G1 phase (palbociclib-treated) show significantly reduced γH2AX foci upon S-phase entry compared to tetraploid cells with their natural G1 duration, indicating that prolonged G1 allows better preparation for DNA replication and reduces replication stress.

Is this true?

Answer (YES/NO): YES